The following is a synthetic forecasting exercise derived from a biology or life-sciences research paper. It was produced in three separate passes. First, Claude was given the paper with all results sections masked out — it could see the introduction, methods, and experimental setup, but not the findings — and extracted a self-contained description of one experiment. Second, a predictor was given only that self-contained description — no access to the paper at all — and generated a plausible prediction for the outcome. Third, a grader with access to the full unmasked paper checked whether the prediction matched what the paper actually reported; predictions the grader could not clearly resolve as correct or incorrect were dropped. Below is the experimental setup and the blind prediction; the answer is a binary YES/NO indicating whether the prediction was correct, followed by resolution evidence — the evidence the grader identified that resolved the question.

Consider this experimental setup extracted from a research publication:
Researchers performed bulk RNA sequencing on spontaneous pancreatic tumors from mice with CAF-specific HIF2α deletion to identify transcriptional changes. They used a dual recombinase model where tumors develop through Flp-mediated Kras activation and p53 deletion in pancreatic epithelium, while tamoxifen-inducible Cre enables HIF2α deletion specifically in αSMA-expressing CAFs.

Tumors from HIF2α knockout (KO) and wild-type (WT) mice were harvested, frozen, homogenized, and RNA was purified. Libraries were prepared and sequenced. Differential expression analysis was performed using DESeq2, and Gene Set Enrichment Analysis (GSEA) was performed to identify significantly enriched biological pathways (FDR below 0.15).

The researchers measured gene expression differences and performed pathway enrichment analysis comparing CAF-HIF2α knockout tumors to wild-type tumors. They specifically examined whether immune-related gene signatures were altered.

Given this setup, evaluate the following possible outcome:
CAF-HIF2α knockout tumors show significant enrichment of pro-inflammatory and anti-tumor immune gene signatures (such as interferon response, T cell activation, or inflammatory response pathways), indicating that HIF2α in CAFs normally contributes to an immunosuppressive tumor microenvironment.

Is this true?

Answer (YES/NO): NO